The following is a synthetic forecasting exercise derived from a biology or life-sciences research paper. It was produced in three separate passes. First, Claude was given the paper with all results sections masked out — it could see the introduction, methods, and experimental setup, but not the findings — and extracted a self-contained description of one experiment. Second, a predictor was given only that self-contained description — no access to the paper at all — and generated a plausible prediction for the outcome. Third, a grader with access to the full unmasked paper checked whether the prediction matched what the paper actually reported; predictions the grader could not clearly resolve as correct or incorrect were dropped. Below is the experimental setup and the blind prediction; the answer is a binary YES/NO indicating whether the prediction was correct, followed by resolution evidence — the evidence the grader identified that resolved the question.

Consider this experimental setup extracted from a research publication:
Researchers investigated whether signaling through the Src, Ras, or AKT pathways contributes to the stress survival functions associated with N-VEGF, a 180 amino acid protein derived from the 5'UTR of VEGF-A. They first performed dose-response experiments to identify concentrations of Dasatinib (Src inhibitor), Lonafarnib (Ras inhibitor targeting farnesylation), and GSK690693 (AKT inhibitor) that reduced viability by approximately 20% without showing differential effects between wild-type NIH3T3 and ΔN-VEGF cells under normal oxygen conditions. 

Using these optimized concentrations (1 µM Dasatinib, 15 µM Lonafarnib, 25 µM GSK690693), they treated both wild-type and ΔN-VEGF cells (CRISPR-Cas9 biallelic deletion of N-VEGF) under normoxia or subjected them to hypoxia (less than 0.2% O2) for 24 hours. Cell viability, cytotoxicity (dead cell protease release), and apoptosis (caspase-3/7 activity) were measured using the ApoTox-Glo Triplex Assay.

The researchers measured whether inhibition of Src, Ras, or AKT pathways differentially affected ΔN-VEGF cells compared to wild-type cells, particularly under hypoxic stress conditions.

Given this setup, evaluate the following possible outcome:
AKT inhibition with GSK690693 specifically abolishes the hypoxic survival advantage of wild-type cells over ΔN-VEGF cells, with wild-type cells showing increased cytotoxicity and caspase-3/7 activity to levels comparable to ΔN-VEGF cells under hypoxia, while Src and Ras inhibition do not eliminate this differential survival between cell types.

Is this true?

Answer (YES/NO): NO